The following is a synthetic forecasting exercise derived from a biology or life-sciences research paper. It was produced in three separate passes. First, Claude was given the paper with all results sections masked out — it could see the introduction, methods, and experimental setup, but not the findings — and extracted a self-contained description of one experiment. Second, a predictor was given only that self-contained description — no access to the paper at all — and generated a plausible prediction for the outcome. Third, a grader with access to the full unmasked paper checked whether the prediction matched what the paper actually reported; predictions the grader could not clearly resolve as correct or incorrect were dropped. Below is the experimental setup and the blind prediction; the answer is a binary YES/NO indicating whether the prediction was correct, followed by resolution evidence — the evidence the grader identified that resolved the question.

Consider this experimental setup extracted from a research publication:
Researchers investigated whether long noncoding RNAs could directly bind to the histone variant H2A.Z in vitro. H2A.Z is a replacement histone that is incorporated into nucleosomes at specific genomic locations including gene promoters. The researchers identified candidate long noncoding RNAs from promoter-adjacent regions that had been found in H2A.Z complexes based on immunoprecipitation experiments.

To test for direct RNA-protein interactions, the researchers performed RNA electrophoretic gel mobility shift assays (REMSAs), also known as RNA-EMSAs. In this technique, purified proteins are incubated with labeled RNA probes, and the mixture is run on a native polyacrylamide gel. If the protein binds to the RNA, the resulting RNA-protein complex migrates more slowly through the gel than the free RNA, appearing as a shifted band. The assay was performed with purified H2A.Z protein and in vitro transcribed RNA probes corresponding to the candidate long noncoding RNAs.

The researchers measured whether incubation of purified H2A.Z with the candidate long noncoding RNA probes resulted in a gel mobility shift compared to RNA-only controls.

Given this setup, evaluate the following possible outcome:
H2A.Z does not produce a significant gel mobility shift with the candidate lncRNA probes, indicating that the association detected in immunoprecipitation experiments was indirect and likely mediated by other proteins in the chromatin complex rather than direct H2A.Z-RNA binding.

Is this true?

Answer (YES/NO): NO